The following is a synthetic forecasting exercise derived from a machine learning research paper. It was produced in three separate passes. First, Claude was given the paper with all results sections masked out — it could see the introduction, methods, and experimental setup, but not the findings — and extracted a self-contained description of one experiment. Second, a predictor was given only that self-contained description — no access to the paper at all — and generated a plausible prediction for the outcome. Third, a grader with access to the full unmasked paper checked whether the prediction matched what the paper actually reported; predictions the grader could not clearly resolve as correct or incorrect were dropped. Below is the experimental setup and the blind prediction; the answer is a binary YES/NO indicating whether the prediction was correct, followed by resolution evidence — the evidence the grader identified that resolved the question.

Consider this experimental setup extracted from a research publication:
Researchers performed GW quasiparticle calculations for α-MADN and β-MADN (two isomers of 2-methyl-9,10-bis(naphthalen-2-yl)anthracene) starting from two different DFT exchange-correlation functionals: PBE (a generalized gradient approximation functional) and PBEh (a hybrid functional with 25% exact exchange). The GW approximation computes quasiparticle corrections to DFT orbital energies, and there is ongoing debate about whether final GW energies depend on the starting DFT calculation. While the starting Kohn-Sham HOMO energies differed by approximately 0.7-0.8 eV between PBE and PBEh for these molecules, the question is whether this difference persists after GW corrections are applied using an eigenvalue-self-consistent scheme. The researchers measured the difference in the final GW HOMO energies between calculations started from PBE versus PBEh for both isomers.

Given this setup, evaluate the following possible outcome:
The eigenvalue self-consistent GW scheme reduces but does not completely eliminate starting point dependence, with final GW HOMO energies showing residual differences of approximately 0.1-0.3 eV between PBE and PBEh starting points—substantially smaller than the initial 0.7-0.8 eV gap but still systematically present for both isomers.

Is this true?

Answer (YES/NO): NO